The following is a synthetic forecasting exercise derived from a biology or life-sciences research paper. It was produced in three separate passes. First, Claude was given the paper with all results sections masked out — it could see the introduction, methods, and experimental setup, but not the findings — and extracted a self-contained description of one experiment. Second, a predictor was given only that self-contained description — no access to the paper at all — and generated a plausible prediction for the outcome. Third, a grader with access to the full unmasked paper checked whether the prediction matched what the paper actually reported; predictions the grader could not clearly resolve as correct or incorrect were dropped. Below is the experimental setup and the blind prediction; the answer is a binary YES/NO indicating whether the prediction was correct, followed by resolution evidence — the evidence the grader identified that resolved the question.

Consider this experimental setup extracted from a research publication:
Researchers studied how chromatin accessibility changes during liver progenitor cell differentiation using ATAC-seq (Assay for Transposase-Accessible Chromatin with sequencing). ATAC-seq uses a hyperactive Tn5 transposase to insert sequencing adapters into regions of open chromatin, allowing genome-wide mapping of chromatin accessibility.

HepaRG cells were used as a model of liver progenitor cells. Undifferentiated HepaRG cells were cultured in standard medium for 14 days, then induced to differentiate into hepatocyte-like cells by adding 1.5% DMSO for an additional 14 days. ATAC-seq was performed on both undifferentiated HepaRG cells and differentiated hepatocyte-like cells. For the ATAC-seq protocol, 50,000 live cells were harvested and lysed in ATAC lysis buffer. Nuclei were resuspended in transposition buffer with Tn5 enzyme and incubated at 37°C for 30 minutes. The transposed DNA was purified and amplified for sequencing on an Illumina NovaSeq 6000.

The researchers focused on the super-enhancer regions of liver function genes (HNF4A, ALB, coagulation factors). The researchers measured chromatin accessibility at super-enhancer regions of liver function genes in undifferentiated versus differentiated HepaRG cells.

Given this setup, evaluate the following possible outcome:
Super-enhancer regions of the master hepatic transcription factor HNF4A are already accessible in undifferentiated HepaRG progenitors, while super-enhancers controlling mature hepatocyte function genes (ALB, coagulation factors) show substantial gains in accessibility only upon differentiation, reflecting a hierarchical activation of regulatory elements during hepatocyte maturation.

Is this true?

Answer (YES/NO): NO